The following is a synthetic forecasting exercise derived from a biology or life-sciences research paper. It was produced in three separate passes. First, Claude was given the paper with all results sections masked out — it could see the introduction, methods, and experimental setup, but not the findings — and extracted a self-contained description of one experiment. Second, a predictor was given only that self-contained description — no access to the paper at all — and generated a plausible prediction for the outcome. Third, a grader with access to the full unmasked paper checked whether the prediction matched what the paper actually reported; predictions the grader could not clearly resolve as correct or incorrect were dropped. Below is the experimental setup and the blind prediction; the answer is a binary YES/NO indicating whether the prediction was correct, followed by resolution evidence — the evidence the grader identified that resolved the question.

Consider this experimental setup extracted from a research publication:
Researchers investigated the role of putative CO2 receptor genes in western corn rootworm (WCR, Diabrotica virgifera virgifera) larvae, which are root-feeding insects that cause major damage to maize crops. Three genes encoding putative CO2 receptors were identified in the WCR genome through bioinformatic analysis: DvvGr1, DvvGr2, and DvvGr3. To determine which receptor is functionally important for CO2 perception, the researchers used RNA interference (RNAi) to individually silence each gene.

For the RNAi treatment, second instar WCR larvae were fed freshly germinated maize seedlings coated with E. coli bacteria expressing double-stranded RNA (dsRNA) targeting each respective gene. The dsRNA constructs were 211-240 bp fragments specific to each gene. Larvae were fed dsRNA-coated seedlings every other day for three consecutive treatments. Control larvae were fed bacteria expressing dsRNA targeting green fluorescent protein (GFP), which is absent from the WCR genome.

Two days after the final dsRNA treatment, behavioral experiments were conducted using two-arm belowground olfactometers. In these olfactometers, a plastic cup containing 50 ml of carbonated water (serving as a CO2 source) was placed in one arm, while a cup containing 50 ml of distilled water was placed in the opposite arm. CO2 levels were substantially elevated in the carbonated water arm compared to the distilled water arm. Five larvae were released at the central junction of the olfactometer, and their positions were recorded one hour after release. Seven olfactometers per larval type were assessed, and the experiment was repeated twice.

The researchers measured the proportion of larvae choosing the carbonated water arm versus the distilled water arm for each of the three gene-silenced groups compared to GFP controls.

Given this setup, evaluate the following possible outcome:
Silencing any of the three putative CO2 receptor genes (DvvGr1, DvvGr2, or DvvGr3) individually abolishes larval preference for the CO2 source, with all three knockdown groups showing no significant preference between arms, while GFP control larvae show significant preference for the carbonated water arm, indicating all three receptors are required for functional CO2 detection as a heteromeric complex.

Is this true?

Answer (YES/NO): NO